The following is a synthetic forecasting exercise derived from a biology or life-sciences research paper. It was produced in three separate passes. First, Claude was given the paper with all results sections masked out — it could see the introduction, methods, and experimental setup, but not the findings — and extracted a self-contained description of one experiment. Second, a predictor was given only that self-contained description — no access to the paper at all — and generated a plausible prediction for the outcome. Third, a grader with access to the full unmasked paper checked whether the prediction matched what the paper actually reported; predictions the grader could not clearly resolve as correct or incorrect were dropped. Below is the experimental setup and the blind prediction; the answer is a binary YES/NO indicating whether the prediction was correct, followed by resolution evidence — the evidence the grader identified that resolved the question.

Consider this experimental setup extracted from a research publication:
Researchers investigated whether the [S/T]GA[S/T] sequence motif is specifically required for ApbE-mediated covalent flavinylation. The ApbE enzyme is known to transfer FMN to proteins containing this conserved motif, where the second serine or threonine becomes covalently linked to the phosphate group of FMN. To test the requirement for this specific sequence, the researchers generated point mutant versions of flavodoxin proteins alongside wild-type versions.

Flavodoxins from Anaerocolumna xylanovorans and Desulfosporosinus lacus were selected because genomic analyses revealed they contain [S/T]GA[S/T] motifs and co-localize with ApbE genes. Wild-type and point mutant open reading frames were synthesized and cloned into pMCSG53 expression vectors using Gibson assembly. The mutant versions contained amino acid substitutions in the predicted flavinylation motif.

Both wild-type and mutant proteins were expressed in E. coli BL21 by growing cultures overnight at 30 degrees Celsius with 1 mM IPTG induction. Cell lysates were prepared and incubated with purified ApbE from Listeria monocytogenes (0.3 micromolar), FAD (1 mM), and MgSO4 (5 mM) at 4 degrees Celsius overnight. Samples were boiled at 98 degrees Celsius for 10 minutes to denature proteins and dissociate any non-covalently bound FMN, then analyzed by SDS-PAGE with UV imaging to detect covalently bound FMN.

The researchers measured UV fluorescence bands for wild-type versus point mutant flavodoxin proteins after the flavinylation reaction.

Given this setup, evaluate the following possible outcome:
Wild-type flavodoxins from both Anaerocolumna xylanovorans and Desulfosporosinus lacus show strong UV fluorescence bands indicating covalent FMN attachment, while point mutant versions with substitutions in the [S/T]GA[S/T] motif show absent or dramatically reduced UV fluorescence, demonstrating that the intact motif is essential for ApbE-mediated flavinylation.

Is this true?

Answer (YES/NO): YES